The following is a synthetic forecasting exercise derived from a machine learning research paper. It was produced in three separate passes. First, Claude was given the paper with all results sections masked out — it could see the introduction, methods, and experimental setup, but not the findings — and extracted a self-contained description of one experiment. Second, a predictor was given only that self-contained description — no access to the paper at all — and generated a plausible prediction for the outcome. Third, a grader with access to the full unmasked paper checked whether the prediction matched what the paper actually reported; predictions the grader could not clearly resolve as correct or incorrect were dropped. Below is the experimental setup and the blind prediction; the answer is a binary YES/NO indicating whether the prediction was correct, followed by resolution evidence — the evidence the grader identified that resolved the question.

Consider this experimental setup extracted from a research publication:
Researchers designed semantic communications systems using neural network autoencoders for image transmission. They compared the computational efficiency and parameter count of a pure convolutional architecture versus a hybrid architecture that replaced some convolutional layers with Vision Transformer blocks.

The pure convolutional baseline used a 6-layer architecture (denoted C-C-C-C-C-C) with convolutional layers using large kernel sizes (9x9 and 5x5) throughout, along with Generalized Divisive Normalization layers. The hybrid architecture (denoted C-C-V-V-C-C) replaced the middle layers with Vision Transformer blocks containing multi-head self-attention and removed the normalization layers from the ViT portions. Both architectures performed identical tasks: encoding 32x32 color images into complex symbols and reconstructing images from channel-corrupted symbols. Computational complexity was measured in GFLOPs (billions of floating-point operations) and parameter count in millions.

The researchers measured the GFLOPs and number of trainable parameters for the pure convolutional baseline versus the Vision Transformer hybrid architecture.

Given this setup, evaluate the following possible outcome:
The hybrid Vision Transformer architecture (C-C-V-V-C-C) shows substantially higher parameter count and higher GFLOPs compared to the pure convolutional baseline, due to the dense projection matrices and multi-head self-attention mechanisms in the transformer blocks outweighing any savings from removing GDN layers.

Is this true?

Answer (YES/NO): NO